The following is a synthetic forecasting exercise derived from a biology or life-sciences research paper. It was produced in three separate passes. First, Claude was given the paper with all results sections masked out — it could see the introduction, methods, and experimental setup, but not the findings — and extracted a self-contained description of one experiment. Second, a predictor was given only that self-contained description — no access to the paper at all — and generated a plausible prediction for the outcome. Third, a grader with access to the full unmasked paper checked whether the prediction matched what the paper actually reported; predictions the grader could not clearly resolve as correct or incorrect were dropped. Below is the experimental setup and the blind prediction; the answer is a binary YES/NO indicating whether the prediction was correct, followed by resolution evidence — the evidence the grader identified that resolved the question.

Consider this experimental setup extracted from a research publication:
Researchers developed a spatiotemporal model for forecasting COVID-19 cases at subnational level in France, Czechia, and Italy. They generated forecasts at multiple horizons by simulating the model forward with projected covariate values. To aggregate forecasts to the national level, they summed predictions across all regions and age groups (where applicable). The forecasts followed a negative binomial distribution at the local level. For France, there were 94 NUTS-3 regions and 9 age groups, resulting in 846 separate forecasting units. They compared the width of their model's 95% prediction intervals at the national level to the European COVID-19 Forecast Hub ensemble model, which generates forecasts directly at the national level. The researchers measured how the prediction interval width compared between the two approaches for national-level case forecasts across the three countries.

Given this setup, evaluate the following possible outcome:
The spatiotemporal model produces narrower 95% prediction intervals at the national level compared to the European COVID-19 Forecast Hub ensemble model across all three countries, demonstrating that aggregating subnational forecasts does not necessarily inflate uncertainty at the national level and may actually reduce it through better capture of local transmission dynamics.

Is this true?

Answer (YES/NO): NO